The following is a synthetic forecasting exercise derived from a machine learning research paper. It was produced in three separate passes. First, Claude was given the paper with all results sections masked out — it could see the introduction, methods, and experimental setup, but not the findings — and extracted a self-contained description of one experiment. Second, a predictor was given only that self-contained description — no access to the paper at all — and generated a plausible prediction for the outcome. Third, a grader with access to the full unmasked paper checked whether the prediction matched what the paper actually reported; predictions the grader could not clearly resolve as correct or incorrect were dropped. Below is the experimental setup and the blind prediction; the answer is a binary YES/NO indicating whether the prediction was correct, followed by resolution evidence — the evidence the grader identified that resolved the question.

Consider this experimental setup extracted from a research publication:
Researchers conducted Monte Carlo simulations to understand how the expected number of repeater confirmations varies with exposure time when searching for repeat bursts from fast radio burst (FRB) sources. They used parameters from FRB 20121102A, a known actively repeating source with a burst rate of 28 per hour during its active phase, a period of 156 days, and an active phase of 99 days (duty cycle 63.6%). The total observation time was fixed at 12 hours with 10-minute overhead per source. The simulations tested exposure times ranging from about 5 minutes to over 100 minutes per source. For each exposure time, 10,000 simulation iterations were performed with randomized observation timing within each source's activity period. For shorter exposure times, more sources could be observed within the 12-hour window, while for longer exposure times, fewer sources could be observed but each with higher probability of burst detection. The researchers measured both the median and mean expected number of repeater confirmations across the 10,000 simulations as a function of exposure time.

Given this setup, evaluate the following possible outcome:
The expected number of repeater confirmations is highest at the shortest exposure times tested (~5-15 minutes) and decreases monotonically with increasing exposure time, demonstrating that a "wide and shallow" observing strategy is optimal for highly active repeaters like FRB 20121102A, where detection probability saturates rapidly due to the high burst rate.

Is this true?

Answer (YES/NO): YES